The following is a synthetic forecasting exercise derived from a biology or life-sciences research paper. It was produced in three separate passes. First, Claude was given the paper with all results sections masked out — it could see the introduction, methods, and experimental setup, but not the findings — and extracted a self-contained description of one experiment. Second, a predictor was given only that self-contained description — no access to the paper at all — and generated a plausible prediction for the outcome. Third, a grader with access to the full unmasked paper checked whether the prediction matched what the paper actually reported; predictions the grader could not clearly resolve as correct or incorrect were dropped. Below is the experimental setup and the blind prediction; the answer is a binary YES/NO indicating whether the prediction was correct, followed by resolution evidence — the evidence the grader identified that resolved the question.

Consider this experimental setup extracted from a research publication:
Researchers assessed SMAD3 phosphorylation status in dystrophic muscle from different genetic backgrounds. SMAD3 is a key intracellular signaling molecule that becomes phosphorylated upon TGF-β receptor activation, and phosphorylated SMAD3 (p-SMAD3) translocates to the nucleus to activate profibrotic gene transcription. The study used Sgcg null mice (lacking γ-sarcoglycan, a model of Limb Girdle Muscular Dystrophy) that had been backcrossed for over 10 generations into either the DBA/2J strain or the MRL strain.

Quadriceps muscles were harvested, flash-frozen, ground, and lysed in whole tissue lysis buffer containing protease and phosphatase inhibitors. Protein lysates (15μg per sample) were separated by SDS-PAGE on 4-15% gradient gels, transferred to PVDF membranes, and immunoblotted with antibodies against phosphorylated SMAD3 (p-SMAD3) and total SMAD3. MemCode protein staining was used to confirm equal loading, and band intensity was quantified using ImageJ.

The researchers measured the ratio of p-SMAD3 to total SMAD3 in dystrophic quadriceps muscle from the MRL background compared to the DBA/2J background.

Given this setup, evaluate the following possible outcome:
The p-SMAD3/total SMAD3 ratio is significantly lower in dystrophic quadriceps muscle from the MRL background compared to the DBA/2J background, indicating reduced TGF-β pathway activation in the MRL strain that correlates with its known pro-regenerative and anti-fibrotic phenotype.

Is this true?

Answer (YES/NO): YES